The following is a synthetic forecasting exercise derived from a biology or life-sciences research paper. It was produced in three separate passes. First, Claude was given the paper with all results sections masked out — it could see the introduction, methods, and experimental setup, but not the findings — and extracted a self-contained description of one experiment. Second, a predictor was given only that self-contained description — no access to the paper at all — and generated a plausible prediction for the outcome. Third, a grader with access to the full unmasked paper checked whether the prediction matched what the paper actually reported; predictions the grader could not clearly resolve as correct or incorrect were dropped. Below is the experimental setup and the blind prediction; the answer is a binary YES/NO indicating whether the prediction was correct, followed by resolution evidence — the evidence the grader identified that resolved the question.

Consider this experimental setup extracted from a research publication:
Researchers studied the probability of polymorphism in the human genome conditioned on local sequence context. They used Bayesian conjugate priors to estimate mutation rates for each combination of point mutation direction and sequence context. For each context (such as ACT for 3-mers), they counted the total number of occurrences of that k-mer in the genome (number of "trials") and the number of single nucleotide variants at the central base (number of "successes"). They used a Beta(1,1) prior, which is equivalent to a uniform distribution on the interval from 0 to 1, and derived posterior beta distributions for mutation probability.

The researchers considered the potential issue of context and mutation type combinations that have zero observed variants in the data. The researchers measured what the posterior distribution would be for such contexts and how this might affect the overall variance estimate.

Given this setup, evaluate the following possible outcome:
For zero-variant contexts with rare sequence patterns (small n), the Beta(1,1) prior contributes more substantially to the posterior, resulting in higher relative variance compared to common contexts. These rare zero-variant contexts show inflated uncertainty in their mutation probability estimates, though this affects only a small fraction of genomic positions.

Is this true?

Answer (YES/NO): NO